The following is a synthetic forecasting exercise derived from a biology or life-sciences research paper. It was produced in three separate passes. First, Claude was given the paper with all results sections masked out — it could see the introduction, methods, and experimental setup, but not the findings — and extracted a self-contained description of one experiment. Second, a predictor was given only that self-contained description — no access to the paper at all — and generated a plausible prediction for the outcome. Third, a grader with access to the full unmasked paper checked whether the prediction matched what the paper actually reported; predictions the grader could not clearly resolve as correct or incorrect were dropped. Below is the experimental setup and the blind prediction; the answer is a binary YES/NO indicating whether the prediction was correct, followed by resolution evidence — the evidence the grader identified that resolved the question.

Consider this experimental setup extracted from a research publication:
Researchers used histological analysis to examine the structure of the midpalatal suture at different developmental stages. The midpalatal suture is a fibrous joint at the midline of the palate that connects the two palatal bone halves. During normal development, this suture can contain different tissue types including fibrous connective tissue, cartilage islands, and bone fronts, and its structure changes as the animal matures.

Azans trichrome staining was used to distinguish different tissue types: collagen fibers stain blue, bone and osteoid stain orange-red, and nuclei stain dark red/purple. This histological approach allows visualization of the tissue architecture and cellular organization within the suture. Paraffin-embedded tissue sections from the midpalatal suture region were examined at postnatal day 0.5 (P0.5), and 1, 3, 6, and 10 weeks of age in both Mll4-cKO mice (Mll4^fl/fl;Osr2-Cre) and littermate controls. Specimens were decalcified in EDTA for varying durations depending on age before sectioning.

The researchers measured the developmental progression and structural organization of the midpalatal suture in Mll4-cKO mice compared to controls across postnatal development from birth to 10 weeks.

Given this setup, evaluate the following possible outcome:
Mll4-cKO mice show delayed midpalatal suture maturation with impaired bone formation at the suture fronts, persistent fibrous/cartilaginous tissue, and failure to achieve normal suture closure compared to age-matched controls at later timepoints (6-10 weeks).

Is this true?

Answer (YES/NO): NO